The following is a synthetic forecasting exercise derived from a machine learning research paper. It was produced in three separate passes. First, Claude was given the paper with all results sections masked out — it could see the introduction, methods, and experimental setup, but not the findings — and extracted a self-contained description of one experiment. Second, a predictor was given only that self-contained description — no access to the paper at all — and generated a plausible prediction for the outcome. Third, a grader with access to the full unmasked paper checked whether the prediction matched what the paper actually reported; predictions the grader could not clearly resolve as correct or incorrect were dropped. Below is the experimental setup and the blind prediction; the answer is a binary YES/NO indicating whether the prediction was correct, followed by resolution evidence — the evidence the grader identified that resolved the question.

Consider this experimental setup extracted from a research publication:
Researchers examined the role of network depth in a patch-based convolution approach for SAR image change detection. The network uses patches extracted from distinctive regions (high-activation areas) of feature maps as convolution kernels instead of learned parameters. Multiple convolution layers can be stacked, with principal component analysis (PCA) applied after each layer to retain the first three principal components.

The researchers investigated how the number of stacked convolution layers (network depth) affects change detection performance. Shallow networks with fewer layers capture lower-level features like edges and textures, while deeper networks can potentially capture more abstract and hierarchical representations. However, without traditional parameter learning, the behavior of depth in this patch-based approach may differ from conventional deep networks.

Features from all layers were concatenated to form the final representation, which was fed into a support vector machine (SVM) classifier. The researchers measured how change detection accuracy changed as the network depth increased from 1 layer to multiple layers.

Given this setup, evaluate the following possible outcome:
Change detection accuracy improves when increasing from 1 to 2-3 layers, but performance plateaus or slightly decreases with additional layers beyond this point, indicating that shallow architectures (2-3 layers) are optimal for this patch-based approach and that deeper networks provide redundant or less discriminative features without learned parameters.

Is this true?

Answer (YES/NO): NO